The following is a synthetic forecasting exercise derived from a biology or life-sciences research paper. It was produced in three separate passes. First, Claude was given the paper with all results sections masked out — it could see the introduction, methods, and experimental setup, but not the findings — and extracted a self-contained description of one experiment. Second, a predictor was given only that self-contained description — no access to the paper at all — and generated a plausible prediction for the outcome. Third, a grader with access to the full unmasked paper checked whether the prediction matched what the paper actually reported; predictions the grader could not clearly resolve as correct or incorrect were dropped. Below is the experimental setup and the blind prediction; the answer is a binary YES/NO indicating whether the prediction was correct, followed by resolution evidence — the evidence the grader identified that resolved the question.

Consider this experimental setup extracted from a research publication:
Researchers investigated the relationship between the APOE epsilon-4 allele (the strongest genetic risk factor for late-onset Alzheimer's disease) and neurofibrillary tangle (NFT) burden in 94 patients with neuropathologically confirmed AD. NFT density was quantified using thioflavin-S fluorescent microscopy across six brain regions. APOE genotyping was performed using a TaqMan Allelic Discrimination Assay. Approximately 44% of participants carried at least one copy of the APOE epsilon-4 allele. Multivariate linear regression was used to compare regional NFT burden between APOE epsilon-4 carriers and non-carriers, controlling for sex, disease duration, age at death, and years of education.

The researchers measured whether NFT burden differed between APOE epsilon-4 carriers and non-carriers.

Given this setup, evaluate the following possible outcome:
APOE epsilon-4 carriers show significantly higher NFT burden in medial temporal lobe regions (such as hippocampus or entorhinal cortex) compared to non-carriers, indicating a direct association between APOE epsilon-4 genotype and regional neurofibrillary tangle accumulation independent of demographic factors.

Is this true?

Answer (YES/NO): NO